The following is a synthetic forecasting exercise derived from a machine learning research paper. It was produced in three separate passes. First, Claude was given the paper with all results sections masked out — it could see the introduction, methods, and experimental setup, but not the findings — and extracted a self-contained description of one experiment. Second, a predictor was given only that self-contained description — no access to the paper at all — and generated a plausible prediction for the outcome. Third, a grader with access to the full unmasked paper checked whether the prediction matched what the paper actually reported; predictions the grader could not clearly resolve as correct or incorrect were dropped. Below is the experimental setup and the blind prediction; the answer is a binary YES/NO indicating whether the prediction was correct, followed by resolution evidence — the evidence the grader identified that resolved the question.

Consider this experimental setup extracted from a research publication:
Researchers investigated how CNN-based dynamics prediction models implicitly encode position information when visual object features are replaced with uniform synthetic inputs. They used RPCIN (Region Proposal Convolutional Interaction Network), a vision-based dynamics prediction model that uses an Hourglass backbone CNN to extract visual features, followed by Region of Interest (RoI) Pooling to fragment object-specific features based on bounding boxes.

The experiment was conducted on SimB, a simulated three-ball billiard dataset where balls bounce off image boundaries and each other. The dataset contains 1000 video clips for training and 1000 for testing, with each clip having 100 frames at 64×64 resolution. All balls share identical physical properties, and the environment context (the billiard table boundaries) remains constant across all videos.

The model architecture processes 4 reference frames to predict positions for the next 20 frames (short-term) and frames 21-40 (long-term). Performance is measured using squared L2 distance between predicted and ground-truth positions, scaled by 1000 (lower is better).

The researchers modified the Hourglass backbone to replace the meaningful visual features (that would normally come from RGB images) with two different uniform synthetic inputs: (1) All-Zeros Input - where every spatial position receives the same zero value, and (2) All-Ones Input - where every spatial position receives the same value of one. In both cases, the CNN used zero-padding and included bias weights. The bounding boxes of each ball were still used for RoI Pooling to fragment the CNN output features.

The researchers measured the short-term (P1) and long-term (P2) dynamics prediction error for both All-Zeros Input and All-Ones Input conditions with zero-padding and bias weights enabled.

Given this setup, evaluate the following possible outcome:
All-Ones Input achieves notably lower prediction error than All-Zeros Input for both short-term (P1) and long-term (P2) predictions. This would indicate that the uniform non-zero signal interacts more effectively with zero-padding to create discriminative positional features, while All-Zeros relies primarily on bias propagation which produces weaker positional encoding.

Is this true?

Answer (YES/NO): NO